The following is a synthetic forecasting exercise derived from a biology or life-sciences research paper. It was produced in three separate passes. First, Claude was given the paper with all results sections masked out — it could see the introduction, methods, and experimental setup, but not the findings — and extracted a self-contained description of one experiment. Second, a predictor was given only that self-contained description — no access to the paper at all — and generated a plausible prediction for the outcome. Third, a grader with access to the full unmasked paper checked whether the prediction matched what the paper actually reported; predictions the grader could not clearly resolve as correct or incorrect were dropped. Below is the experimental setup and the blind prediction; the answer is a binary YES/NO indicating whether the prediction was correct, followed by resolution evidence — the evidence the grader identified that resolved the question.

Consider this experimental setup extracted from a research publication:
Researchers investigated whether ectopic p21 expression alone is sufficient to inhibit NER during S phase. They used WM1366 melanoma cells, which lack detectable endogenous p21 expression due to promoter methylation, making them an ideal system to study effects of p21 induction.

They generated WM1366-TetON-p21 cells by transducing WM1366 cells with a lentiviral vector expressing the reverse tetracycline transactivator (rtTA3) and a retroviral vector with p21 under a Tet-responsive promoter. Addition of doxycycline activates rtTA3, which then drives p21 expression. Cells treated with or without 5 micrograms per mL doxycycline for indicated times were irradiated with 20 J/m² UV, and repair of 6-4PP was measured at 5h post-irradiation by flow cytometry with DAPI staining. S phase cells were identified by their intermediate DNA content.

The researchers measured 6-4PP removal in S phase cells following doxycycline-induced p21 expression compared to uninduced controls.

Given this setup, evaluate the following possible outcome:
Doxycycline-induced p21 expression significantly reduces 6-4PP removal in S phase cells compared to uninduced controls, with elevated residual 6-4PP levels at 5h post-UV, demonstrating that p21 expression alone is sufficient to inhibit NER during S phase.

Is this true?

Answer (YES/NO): NO